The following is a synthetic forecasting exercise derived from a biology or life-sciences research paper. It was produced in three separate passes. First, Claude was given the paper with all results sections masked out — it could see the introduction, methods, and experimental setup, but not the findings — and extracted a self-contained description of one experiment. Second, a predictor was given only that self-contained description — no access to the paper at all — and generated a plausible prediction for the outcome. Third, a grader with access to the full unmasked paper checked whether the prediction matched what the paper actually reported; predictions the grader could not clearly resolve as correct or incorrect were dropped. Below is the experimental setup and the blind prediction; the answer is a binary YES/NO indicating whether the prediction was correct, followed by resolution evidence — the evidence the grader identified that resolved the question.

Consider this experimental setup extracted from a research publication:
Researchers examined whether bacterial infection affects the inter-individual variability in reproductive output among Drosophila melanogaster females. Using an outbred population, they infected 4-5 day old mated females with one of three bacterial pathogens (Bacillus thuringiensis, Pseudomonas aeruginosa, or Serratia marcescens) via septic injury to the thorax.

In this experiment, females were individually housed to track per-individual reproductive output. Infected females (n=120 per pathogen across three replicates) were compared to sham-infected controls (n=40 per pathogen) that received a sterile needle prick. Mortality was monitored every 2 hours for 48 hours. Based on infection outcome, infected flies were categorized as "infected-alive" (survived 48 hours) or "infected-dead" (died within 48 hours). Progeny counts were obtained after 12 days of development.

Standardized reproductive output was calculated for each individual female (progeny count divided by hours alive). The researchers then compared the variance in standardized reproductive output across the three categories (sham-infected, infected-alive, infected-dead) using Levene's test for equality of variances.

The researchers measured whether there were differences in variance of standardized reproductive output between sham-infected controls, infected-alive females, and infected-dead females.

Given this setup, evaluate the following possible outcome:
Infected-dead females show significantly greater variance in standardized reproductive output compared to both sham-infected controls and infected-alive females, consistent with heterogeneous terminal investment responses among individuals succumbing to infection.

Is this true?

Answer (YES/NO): YES